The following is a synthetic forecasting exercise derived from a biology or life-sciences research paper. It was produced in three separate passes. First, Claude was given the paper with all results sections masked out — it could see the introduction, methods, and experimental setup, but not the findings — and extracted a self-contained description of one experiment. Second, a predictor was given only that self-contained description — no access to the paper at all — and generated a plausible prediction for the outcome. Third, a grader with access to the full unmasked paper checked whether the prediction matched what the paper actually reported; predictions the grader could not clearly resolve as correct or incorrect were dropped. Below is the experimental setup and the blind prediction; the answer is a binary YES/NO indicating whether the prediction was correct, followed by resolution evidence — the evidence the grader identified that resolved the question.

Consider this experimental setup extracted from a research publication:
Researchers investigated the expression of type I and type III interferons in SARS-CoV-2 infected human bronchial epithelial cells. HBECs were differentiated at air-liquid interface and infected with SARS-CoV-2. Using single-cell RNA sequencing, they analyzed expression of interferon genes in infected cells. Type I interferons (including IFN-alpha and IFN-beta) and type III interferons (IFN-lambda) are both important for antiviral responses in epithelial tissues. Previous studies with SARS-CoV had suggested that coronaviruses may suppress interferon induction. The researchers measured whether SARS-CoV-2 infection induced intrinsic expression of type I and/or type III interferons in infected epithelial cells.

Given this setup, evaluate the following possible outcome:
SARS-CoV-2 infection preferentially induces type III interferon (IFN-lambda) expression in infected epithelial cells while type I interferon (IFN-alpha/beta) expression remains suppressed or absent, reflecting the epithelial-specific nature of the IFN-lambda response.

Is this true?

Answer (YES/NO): NO